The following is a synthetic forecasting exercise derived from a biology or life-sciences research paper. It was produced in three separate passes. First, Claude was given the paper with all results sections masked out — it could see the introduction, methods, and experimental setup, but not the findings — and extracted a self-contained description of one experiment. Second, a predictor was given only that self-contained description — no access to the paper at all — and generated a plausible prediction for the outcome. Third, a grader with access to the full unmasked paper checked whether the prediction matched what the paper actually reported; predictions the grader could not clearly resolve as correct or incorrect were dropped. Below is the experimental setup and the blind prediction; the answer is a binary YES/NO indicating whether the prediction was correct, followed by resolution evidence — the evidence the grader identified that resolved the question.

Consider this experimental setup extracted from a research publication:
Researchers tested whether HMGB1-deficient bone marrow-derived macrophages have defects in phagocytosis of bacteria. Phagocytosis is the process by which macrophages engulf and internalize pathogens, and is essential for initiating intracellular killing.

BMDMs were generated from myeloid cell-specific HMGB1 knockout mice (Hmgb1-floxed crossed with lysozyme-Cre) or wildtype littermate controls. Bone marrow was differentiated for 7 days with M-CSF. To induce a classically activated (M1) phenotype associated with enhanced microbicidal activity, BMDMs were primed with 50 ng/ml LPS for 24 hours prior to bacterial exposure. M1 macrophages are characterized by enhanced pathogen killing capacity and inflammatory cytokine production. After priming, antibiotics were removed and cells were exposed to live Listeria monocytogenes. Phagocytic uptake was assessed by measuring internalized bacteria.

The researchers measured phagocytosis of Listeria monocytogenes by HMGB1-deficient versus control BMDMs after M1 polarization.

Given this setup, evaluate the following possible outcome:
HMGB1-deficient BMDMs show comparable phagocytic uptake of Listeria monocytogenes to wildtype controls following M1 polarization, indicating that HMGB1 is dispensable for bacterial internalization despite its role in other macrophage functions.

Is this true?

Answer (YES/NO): YES